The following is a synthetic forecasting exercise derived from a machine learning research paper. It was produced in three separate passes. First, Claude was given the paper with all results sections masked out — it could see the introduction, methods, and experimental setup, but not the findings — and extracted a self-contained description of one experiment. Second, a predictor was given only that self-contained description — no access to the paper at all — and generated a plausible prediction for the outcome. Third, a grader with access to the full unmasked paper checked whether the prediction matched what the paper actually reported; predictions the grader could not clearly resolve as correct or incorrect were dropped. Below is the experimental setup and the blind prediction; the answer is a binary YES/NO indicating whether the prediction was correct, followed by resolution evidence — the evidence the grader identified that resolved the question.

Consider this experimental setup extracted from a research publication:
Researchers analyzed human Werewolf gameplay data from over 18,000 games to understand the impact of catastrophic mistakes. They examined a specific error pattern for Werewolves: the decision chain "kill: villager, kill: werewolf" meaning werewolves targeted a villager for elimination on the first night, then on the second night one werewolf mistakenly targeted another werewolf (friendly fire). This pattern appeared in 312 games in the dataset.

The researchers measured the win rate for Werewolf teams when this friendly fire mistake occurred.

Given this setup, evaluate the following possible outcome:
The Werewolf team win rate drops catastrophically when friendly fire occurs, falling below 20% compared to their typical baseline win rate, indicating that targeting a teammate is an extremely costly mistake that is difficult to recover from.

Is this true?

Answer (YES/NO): YES